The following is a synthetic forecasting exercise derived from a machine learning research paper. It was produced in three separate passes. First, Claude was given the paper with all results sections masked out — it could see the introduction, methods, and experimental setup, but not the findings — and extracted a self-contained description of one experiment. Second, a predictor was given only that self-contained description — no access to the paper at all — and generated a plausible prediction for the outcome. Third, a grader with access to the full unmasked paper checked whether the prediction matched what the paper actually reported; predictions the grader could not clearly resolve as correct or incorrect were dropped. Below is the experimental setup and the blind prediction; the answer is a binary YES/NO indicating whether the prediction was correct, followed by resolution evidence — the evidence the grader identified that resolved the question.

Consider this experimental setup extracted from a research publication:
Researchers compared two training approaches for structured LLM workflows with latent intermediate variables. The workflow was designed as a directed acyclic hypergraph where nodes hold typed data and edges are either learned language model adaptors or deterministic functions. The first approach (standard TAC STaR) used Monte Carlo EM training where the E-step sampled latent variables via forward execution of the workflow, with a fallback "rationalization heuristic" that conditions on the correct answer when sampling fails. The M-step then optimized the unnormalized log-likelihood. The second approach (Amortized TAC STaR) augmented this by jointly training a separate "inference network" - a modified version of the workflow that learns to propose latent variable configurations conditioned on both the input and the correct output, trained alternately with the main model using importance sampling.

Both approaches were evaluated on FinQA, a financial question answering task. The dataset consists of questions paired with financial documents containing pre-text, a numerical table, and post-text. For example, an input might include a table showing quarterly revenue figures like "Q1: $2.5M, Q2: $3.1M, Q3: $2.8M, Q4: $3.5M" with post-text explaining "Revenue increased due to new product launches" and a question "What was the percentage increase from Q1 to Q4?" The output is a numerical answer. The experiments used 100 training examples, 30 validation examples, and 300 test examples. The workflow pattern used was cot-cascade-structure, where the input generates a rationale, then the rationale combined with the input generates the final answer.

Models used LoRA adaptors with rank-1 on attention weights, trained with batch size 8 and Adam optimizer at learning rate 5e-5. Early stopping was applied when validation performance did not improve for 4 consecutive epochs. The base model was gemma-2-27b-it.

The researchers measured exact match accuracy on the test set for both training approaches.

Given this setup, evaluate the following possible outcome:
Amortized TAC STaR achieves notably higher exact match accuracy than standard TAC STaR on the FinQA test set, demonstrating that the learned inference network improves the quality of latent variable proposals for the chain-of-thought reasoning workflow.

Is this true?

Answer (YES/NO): YES